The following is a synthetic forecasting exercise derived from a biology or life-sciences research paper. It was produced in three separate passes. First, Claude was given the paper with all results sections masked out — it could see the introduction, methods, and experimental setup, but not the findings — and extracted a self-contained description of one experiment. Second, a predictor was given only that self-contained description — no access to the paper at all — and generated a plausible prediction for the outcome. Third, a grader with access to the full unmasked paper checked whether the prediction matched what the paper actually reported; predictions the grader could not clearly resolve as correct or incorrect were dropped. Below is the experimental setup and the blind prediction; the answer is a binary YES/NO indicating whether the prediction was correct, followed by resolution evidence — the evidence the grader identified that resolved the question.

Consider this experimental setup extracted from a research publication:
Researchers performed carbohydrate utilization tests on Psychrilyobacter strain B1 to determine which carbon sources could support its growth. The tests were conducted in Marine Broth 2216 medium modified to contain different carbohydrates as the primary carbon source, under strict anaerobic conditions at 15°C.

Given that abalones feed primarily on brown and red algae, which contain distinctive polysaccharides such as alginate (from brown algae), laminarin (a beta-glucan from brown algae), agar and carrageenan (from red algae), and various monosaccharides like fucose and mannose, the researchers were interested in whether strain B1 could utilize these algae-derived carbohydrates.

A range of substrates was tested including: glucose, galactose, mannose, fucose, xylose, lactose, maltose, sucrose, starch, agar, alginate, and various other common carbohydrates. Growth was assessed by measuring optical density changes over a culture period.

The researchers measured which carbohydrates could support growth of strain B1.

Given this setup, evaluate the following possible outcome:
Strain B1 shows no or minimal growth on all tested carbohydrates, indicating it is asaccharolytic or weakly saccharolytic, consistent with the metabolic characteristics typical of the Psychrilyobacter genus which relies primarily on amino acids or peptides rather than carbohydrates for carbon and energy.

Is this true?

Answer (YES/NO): NO